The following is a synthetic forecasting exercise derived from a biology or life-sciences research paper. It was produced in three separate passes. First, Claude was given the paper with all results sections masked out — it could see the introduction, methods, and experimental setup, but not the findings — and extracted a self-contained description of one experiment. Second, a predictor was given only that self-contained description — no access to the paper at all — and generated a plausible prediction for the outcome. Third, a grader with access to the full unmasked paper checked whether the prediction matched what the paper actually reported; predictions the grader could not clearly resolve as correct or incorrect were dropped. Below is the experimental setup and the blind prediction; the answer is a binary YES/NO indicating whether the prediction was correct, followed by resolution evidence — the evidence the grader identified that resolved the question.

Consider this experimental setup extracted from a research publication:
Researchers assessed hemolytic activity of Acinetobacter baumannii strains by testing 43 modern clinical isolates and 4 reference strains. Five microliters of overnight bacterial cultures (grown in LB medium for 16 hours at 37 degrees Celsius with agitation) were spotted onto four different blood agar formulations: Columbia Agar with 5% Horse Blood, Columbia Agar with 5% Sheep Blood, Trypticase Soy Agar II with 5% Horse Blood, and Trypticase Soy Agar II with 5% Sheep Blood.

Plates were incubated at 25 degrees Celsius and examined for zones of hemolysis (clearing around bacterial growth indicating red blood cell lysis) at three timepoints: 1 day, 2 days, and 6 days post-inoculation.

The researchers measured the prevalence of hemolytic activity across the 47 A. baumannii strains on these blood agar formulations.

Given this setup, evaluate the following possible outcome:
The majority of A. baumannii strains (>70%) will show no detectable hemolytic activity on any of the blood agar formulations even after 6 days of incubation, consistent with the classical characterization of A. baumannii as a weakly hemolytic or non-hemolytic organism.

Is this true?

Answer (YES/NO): YES